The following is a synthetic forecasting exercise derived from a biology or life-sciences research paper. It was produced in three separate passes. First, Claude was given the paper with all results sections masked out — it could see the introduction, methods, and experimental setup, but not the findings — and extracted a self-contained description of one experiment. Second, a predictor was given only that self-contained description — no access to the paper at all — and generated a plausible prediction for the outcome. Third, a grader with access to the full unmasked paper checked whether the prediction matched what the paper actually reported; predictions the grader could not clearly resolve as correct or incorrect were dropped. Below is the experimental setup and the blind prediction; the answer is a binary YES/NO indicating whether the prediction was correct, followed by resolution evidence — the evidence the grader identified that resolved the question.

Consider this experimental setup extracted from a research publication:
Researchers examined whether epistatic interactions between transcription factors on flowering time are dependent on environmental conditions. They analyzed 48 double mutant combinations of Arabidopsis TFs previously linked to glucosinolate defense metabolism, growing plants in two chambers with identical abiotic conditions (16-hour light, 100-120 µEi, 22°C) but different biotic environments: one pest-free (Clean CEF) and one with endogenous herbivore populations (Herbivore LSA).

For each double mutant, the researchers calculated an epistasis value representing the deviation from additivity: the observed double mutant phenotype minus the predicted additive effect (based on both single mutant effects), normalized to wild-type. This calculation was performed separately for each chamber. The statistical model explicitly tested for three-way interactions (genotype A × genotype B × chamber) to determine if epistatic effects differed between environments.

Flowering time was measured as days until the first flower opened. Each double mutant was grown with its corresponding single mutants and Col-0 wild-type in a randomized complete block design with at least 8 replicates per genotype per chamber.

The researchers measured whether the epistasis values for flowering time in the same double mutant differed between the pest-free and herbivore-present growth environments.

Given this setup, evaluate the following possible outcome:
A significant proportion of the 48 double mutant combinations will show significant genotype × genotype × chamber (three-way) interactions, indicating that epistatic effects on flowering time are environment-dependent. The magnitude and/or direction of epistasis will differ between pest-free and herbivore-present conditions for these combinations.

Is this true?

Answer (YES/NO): NO